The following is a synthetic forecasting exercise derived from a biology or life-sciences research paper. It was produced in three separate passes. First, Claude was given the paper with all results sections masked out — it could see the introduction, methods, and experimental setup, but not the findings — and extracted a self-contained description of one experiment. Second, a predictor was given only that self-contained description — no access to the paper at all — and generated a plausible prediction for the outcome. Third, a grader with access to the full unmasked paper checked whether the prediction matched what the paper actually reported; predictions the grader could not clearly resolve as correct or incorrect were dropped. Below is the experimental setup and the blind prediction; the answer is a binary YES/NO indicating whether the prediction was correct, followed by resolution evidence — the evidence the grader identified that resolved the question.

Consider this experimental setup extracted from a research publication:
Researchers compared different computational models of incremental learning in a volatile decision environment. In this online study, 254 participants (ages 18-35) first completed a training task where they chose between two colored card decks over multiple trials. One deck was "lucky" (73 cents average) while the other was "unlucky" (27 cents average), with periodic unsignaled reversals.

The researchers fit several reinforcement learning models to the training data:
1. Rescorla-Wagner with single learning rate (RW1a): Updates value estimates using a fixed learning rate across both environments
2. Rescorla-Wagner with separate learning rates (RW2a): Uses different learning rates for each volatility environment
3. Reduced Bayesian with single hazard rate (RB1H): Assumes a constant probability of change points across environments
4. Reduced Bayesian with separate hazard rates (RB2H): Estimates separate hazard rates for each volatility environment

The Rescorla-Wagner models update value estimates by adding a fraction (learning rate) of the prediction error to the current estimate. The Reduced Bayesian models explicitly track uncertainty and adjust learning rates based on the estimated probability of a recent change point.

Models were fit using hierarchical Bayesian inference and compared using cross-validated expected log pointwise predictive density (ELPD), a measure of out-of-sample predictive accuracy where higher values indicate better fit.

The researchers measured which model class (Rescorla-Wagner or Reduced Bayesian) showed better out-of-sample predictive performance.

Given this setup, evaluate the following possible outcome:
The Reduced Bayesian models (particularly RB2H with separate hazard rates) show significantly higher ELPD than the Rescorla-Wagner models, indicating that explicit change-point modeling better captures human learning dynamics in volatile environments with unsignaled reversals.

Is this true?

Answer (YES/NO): YES